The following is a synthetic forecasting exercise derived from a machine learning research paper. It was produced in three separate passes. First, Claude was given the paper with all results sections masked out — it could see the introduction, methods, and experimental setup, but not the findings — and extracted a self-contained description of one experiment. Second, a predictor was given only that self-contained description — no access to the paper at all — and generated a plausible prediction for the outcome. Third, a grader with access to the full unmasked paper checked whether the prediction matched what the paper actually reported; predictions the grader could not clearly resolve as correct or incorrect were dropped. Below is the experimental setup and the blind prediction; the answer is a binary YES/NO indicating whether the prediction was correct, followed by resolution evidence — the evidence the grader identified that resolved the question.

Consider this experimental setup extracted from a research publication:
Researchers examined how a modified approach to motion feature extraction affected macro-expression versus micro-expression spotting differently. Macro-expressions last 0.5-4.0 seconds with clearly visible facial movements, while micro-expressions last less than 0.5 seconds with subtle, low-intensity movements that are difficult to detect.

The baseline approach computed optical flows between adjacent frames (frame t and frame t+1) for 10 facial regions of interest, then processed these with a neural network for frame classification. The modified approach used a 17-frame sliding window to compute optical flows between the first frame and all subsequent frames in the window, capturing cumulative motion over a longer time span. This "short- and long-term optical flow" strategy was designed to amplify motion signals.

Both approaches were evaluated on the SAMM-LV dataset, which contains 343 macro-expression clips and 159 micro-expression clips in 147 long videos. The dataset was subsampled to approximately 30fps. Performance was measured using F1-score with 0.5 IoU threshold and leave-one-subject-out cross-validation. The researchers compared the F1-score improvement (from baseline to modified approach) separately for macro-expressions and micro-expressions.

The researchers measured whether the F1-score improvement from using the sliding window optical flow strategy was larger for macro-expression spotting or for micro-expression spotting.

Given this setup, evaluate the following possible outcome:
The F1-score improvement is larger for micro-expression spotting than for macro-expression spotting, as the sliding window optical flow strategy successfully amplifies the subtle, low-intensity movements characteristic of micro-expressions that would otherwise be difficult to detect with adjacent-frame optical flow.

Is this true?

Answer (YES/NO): YES